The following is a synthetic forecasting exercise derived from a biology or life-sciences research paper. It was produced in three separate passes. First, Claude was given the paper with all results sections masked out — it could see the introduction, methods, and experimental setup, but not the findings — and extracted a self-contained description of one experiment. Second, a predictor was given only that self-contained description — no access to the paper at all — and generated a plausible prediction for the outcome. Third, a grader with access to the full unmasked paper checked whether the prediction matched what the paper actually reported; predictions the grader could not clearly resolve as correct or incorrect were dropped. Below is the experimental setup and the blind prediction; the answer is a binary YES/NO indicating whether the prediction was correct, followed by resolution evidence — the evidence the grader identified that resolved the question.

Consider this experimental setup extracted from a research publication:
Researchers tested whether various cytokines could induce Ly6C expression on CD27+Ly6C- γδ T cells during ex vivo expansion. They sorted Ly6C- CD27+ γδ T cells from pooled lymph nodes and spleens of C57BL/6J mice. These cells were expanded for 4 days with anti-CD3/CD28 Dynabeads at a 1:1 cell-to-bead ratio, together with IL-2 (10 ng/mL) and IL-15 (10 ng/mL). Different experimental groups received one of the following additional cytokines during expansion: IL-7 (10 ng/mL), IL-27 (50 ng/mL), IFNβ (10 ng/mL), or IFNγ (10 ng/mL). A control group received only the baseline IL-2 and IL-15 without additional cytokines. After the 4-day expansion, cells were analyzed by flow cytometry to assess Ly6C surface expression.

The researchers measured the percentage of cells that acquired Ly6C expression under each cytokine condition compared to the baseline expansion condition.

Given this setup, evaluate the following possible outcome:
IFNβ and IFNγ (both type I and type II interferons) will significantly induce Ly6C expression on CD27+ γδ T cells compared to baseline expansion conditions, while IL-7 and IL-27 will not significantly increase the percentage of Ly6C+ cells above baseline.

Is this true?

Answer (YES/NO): NO